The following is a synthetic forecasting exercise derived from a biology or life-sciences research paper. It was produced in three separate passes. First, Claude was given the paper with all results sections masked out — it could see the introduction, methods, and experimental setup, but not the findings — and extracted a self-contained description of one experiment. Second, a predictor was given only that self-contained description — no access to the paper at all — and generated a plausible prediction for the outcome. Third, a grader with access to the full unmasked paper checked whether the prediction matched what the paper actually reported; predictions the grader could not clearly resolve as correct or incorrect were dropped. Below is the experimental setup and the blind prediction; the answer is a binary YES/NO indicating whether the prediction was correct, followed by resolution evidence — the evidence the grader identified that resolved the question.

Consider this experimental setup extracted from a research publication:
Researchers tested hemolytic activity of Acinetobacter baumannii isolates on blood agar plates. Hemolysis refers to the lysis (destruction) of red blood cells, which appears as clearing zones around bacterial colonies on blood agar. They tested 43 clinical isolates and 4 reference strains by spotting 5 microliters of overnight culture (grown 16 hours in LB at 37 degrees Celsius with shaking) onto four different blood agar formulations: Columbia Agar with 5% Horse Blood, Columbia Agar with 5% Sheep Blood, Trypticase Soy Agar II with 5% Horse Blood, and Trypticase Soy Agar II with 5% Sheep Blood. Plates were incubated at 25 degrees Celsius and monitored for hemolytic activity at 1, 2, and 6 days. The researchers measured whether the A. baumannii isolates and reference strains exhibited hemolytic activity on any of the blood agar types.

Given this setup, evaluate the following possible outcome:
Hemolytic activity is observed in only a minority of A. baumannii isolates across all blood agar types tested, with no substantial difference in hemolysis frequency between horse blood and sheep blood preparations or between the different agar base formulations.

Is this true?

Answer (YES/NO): NO